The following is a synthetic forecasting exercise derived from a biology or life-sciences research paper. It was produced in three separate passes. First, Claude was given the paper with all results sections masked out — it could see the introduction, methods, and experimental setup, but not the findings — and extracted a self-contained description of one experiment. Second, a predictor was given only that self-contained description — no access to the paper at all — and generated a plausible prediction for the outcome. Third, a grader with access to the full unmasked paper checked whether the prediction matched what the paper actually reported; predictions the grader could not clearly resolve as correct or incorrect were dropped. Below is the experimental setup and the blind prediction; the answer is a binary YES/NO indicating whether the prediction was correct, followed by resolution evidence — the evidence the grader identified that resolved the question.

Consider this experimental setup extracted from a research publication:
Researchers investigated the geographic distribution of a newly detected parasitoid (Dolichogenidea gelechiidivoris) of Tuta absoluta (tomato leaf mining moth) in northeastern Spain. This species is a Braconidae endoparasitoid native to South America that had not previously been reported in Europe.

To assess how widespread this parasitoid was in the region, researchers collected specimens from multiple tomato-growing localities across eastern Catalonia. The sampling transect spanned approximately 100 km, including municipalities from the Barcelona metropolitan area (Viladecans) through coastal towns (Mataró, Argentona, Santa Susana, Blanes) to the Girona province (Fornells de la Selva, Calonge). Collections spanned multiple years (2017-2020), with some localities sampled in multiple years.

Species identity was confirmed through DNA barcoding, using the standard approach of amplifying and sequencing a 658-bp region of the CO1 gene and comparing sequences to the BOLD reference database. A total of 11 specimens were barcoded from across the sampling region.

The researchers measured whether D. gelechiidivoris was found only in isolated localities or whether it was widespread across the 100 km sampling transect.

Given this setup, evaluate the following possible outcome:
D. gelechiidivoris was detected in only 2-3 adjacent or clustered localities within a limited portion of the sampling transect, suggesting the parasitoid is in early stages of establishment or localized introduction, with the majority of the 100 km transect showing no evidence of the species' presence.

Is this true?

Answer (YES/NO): NO